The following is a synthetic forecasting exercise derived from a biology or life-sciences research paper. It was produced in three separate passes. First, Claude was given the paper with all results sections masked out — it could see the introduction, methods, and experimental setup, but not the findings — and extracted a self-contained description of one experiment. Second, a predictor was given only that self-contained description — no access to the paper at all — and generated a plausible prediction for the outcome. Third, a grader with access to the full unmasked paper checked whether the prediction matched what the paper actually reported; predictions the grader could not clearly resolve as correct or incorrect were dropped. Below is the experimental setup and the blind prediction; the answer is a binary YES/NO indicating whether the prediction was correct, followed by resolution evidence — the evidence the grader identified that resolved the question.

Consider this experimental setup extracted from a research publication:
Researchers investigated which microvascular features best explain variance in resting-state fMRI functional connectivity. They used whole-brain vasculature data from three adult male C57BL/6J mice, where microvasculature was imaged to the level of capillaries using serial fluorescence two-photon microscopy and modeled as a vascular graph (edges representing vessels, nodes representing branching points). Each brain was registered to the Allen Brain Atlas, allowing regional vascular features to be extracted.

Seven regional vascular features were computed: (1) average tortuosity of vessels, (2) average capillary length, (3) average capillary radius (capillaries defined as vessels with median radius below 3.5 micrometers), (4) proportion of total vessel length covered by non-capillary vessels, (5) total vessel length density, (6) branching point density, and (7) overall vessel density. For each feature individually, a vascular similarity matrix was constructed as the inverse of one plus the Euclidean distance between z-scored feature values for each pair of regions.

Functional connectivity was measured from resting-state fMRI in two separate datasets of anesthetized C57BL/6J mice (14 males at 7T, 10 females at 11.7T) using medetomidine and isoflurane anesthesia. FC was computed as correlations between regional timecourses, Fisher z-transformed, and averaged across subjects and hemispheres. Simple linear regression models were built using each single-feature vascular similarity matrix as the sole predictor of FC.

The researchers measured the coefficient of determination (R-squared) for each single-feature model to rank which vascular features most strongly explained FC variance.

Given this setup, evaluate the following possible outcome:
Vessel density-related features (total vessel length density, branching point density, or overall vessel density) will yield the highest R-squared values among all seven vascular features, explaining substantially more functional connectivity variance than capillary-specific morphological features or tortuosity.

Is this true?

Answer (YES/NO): NO